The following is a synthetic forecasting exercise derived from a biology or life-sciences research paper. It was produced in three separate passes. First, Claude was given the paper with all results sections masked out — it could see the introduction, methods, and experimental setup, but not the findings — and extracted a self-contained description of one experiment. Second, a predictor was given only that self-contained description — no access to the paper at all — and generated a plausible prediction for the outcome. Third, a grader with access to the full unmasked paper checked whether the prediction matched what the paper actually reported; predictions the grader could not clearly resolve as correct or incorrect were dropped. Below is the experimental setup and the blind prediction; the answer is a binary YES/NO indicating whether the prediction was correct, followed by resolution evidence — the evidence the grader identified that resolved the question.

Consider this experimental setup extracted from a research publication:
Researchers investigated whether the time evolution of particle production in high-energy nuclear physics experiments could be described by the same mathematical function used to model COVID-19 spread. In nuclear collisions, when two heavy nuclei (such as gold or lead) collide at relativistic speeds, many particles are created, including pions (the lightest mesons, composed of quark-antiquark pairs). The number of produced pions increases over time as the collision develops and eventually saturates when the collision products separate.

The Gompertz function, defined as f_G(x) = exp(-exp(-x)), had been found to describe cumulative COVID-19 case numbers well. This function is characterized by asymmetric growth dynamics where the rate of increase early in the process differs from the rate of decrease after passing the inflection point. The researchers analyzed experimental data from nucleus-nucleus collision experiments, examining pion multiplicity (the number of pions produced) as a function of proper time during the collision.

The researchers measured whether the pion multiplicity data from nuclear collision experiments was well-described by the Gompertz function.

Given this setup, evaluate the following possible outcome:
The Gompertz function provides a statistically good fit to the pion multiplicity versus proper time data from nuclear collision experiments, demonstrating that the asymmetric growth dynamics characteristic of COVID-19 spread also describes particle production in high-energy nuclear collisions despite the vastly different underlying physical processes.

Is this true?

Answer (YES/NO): YES